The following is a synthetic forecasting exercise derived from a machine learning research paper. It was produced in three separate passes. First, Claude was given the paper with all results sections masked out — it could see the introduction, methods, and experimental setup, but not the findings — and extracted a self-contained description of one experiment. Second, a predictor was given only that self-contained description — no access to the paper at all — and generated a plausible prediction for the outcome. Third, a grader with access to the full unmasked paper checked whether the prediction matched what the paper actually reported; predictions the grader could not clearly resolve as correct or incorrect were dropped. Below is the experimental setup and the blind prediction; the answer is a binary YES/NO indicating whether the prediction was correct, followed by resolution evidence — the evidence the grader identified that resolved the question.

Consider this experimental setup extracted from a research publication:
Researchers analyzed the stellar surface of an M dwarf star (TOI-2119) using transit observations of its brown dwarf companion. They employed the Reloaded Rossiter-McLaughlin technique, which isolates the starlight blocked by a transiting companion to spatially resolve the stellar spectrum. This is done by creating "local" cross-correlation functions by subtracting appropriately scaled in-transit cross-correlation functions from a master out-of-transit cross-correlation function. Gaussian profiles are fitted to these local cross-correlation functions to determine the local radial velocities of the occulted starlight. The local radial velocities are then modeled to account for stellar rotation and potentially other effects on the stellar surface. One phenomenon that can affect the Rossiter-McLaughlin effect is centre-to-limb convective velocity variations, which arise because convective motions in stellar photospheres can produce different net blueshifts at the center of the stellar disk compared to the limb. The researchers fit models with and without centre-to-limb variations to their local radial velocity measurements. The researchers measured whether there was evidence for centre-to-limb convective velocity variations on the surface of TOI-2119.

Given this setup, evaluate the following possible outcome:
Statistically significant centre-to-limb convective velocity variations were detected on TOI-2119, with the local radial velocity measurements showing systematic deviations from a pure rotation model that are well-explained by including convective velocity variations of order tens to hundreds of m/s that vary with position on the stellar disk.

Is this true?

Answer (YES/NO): NO